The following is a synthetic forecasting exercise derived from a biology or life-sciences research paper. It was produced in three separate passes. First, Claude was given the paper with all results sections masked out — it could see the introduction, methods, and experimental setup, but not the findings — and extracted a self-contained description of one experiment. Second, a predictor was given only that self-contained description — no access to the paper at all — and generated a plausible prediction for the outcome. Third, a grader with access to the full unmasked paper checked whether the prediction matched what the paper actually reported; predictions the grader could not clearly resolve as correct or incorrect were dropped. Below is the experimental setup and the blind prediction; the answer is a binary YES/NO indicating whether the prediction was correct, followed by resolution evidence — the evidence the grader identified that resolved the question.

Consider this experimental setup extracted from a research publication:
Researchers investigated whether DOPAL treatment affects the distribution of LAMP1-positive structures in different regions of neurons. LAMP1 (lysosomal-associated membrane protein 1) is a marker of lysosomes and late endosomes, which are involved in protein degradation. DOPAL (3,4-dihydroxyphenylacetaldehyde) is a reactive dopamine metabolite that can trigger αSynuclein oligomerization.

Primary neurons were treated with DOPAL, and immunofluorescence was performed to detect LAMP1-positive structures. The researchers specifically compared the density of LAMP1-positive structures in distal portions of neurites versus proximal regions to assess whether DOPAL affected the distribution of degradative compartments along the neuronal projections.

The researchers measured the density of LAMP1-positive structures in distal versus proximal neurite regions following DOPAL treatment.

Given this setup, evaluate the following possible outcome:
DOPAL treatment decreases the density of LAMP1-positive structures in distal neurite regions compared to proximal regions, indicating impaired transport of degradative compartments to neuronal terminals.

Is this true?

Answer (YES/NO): NO